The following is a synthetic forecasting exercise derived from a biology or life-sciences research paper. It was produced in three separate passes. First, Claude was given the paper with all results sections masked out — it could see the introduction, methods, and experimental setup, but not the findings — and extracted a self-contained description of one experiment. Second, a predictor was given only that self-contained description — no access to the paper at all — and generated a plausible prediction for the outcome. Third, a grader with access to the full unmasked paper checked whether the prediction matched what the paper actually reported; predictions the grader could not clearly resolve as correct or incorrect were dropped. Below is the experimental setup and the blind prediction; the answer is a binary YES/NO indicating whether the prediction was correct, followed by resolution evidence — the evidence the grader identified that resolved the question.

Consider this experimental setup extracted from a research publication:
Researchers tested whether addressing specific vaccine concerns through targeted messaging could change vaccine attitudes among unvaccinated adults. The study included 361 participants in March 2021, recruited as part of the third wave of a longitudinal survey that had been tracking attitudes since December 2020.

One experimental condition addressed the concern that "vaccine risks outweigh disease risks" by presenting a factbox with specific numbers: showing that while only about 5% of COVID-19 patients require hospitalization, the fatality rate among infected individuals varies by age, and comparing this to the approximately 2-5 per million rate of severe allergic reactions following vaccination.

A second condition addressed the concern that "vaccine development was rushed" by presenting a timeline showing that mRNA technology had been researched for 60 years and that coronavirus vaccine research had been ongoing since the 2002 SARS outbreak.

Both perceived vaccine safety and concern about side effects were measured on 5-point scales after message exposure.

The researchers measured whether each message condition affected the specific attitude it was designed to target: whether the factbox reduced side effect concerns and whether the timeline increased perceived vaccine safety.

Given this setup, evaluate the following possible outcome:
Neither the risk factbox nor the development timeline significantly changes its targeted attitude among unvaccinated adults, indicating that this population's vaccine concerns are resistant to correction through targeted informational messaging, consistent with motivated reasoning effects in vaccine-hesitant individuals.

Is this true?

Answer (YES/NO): YES